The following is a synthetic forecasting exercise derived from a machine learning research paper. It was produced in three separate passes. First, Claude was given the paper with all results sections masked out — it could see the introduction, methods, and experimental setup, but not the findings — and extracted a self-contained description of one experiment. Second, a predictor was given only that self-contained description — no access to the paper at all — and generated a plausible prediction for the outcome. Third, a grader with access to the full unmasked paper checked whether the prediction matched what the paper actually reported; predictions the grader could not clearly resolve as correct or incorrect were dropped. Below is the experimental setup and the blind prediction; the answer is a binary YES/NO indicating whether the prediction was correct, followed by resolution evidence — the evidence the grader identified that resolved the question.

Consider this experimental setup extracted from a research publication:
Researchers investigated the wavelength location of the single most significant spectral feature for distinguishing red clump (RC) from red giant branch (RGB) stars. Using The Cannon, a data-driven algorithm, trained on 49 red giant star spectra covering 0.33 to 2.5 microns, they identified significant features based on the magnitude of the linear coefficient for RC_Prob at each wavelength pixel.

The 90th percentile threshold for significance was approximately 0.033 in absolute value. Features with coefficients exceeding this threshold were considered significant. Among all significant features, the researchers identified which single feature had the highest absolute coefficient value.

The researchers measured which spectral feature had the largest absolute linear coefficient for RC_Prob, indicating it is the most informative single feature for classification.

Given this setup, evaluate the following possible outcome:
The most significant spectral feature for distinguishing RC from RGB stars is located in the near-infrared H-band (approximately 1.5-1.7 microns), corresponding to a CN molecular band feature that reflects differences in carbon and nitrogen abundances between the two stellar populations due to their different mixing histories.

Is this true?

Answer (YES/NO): NO